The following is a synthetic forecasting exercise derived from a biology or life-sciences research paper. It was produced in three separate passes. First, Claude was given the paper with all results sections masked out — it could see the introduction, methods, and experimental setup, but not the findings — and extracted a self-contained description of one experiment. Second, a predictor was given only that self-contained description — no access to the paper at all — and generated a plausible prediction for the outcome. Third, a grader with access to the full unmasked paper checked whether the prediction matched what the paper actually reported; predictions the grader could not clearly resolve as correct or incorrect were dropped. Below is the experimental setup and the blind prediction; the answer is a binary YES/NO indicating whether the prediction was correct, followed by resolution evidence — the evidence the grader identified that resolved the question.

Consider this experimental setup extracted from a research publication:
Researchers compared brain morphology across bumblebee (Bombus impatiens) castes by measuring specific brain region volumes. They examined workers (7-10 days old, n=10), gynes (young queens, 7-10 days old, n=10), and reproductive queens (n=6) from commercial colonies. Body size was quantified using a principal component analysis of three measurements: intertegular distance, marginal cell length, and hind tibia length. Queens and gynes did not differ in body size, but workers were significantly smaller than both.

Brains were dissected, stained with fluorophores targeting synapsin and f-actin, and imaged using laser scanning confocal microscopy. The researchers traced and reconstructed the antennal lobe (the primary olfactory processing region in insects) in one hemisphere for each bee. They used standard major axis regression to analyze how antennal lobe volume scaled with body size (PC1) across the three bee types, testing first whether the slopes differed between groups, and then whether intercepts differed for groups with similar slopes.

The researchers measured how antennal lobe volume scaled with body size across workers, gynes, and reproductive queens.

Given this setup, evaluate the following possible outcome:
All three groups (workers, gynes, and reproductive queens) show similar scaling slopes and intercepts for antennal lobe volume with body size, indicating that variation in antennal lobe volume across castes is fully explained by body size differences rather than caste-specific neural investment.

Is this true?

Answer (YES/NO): NO